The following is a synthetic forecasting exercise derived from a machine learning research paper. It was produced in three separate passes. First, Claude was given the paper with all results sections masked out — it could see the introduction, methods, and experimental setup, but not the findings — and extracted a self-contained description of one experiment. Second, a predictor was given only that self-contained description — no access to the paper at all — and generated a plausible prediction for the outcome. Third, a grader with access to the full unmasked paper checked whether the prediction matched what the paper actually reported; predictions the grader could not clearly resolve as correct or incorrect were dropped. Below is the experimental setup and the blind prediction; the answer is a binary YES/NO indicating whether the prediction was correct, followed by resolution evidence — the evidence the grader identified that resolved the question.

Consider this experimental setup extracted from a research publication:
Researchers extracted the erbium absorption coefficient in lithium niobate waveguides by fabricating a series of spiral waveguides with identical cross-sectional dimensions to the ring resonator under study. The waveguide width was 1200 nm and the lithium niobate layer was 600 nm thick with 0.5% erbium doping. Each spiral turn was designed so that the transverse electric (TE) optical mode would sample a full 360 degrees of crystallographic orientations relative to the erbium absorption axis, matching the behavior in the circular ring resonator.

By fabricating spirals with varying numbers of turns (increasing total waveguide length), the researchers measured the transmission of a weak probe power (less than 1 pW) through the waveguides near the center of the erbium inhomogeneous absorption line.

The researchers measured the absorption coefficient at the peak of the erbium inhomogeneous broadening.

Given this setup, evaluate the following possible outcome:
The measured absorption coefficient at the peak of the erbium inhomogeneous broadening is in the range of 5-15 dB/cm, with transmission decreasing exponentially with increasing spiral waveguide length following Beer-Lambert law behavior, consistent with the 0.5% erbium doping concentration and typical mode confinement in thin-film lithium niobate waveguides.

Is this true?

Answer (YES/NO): NO